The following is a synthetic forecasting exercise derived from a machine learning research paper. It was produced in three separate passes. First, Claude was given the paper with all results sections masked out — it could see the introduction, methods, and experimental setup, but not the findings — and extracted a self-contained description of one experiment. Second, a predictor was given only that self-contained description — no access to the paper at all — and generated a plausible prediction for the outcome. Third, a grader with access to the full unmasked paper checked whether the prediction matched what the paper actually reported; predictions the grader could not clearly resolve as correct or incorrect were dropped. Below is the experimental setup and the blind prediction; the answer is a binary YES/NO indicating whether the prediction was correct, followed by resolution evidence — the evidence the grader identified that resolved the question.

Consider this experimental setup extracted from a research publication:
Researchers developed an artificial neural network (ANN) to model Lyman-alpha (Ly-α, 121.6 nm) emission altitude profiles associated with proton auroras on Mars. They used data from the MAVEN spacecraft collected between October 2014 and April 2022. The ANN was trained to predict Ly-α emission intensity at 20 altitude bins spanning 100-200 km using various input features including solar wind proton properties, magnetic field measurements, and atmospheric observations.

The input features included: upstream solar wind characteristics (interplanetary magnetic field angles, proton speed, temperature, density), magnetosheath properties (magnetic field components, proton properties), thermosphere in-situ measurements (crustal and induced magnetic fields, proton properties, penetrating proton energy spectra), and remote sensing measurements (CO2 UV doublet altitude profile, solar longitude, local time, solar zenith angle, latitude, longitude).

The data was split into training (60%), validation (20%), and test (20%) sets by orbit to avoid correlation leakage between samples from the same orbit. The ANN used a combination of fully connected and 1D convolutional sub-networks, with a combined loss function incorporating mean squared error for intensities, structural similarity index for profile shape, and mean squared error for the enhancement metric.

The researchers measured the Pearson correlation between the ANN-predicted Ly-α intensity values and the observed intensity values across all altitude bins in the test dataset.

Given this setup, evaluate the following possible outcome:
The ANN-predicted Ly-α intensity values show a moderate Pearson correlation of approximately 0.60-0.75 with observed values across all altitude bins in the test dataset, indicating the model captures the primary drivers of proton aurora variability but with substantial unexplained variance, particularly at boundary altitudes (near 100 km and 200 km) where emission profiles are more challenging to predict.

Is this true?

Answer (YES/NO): NO